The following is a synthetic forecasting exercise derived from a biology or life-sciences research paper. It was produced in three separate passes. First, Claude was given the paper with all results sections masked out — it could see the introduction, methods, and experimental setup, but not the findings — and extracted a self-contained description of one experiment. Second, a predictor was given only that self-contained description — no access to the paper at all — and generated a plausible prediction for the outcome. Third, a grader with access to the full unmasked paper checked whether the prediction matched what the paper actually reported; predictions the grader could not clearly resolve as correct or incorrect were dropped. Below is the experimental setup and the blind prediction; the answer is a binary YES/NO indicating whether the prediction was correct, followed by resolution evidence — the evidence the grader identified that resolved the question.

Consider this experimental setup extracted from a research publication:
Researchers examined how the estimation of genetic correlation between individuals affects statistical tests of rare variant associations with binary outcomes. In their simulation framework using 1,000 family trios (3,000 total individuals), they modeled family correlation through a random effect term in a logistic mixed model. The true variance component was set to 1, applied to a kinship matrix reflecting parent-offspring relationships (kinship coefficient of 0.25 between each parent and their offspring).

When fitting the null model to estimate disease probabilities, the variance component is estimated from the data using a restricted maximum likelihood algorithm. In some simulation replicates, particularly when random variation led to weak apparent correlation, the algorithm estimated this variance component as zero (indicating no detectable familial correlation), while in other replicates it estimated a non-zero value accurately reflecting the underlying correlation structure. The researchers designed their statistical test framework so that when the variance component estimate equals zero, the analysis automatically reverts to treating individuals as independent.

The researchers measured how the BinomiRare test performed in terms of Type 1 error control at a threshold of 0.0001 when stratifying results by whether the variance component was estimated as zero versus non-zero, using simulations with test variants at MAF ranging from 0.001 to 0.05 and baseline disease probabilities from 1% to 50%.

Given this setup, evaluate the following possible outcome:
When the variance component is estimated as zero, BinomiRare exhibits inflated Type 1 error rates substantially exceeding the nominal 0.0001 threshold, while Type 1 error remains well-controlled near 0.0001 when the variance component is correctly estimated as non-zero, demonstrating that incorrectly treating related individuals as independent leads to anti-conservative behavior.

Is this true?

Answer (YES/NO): NO